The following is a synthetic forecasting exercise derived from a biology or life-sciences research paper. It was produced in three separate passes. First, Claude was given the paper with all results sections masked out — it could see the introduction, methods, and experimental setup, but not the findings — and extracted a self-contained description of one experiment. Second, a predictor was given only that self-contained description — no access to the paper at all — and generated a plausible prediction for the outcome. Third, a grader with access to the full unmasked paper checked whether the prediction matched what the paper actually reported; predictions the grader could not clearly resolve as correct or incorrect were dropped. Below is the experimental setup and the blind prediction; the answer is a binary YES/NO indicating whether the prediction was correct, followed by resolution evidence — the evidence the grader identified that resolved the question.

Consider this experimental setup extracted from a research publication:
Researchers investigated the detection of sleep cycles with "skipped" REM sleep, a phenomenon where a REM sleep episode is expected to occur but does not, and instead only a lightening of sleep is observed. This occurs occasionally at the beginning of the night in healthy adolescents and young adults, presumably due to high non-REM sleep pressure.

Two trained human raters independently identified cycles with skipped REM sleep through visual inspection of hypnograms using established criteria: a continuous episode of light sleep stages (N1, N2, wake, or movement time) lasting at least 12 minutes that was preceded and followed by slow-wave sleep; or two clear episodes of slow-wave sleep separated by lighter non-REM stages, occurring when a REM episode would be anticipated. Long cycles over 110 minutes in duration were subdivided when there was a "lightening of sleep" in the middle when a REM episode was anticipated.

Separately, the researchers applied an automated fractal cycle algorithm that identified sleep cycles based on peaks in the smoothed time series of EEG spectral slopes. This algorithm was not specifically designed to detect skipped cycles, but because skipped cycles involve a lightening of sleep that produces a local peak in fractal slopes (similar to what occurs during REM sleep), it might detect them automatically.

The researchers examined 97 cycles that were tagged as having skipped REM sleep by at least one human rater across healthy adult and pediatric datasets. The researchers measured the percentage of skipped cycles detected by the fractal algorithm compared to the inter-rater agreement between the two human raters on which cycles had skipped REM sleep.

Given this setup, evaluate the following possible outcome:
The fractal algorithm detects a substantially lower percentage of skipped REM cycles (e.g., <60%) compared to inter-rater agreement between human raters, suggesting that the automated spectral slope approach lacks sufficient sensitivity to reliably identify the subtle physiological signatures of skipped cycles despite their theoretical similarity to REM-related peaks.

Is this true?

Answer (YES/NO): NO